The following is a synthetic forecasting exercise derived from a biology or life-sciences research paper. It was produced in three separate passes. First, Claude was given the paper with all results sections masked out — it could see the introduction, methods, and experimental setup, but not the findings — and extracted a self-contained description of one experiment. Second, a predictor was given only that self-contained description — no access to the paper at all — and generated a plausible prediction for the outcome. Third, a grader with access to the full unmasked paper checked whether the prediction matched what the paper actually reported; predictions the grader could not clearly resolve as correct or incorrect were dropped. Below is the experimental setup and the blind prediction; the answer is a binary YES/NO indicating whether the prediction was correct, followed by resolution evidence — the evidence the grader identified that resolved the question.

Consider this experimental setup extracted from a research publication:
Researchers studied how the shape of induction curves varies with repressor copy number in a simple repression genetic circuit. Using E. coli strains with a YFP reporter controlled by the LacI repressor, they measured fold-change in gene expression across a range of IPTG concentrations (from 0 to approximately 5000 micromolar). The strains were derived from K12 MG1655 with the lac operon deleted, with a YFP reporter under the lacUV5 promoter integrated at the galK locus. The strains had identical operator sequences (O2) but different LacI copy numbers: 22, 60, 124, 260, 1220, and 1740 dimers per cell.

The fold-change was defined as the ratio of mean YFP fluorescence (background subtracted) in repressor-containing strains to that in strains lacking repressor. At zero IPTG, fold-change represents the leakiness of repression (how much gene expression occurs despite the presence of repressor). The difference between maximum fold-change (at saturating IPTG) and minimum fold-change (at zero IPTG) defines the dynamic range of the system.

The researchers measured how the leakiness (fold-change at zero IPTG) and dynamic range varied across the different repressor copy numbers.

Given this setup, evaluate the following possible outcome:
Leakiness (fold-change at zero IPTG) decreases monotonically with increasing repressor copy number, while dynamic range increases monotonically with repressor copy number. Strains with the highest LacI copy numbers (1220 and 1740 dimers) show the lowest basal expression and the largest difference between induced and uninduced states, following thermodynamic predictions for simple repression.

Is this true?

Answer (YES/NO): NO